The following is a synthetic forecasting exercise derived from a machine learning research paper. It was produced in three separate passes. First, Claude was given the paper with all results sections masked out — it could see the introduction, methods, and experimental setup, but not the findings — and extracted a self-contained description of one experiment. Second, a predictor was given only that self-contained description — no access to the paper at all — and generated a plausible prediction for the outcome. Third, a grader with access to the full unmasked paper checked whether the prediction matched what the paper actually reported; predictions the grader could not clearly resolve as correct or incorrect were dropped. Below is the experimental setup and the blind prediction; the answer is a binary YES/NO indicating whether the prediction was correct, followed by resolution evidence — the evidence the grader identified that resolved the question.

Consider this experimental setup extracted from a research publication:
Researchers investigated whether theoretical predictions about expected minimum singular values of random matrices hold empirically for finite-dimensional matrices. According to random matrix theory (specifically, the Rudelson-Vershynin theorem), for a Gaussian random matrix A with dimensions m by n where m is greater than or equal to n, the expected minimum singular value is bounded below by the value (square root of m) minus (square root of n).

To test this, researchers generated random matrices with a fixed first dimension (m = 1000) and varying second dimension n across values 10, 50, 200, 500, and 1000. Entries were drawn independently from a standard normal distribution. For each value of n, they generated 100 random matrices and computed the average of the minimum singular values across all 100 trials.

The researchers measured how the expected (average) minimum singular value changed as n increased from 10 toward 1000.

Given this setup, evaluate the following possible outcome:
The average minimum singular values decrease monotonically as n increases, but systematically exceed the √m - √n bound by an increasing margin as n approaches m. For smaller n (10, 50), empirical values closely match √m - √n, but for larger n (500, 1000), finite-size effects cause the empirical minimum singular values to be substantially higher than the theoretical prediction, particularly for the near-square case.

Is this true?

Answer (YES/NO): NO